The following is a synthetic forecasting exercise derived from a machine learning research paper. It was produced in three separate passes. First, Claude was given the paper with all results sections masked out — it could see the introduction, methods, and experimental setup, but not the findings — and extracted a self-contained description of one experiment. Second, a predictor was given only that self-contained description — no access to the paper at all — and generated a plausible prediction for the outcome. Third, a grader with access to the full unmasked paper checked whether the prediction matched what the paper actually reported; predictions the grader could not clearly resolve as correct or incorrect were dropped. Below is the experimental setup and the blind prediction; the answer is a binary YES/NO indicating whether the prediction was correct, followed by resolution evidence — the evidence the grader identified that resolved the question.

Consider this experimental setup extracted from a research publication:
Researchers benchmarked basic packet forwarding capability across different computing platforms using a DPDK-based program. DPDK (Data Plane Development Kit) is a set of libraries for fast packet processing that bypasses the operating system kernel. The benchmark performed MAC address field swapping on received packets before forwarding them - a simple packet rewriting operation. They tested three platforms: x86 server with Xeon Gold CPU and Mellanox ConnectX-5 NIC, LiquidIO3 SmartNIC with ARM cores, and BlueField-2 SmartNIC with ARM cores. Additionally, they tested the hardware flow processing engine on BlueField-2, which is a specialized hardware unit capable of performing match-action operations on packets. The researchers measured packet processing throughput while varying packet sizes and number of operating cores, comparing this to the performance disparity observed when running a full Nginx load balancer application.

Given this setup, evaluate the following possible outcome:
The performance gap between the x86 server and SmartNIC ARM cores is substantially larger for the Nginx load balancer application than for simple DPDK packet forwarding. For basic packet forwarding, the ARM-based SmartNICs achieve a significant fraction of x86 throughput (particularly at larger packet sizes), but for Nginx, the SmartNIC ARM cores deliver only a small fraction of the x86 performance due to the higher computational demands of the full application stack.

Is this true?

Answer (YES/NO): YES